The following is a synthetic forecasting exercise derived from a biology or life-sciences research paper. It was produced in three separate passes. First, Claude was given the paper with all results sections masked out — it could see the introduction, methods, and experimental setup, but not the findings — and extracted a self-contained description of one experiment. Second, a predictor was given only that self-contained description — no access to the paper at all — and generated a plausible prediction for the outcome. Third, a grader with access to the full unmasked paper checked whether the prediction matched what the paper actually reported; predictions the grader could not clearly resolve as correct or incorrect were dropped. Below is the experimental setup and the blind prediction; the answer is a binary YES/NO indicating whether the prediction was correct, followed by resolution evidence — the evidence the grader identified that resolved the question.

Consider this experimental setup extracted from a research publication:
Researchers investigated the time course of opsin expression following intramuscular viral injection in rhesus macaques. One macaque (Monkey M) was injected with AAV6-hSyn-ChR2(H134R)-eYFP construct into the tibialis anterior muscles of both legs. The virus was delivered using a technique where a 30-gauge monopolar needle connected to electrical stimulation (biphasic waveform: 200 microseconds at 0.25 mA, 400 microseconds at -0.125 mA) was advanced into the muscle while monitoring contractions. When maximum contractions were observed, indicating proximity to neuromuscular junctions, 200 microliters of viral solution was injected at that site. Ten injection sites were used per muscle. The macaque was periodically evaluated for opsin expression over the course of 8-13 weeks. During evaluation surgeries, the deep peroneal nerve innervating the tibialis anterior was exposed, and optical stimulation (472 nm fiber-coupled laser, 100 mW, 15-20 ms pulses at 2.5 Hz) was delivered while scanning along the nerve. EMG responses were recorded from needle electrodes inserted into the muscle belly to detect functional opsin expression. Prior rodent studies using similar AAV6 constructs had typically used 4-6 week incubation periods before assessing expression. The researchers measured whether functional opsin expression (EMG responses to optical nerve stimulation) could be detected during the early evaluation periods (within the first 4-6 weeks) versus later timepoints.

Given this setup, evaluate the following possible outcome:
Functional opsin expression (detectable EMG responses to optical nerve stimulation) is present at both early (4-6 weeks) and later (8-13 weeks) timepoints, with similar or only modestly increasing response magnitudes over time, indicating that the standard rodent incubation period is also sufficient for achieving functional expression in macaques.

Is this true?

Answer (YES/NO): NO